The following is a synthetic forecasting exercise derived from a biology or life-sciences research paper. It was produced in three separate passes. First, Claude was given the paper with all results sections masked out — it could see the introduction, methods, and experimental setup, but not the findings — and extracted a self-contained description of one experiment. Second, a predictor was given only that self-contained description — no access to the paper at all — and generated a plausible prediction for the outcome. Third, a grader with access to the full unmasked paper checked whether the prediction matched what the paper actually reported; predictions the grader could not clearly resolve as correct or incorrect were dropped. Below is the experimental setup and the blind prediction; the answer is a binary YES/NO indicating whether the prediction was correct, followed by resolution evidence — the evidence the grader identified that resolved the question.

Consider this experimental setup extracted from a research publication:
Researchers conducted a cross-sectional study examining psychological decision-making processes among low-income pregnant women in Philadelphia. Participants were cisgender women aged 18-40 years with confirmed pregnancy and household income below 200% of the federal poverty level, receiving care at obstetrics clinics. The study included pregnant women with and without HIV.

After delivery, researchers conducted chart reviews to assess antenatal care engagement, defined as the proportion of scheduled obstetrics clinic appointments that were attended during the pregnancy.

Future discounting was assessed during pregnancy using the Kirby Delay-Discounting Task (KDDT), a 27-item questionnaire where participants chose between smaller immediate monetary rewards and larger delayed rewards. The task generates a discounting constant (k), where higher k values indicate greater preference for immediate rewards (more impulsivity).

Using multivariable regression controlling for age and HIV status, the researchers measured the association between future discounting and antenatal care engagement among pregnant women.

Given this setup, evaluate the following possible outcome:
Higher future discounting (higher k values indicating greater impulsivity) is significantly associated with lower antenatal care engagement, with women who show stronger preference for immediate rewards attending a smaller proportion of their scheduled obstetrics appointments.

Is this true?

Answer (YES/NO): YES